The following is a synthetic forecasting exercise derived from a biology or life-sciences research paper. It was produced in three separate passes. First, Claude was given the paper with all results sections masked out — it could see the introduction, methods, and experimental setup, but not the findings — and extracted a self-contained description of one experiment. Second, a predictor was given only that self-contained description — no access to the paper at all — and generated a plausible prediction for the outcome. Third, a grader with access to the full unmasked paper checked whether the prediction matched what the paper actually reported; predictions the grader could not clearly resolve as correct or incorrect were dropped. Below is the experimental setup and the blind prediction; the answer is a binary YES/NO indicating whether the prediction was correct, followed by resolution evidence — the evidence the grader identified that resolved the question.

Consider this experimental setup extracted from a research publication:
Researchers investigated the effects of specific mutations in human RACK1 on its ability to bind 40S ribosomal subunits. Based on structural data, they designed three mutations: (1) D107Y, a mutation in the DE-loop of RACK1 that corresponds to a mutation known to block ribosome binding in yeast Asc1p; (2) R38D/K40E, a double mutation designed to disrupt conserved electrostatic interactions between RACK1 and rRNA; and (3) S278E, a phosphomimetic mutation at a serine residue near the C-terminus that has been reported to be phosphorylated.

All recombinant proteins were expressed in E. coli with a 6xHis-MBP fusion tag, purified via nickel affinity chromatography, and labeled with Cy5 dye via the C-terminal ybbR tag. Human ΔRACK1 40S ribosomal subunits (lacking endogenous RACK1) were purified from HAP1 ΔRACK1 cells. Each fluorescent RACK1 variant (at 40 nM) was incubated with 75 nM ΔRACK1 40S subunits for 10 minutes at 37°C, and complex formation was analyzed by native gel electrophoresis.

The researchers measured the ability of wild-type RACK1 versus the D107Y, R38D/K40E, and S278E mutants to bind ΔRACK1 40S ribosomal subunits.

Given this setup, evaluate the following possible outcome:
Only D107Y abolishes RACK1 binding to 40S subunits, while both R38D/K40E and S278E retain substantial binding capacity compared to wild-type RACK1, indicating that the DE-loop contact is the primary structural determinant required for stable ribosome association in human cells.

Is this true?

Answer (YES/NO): NO